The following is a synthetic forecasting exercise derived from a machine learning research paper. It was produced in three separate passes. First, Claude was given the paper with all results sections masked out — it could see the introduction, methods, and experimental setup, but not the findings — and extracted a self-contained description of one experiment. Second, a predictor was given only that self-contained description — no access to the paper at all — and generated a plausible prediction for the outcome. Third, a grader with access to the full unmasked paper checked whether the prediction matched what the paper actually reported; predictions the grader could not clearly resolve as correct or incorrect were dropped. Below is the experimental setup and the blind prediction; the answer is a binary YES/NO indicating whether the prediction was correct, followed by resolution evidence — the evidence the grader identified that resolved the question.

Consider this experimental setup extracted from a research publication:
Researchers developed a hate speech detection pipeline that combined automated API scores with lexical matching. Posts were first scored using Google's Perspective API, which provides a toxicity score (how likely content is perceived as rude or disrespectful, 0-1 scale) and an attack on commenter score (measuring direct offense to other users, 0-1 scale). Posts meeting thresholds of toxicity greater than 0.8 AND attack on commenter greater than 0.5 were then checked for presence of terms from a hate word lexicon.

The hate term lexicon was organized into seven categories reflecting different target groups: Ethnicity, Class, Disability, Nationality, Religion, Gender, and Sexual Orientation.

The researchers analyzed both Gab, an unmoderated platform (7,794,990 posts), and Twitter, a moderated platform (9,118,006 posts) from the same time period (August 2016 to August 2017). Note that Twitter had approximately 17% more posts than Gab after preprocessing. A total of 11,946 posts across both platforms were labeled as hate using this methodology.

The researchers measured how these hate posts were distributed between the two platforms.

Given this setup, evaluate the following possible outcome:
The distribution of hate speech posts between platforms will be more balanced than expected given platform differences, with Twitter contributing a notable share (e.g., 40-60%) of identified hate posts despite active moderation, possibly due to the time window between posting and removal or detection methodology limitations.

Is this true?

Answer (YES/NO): NO